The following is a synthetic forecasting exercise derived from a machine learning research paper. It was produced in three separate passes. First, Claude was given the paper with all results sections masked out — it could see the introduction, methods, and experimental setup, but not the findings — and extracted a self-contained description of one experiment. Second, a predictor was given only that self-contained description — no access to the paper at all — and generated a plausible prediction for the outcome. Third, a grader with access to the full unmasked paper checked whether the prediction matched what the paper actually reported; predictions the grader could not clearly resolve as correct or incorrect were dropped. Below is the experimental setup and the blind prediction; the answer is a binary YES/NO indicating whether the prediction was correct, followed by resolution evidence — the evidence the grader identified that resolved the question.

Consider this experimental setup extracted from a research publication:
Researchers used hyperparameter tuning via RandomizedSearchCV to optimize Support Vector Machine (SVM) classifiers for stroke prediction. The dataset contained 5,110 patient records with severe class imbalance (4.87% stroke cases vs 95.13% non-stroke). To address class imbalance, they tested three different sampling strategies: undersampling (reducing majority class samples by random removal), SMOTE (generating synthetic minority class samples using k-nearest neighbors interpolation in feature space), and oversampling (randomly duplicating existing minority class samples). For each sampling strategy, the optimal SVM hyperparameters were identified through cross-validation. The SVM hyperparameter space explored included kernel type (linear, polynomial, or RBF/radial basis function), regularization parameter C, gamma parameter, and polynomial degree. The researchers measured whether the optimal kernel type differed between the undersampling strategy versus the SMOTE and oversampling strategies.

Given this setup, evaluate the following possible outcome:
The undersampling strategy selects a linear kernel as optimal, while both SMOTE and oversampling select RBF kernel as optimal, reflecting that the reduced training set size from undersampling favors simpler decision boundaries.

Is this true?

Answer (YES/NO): YES